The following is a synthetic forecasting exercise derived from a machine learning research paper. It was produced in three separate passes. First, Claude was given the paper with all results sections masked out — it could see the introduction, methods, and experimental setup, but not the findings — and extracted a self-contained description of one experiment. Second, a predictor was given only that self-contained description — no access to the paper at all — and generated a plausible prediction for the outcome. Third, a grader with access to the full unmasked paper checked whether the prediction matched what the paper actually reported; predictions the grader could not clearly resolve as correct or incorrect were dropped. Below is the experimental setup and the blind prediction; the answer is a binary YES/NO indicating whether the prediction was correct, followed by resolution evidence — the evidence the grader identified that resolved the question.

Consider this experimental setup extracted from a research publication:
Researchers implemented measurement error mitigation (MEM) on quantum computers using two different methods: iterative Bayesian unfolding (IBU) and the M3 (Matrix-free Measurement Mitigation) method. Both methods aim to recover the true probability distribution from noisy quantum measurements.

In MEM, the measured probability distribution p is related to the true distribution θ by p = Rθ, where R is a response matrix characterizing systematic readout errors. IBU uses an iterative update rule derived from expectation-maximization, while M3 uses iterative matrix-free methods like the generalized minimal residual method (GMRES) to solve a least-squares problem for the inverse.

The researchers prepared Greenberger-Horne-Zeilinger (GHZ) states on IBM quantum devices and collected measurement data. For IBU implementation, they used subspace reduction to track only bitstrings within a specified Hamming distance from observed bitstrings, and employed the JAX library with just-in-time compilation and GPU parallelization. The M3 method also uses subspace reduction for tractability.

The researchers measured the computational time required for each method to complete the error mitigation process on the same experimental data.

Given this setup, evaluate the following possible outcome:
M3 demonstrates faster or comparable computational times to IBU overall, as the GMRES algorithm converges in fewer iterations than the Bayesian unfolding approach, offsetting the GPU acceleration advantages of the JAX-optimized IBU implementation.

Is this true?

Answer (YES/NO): NO